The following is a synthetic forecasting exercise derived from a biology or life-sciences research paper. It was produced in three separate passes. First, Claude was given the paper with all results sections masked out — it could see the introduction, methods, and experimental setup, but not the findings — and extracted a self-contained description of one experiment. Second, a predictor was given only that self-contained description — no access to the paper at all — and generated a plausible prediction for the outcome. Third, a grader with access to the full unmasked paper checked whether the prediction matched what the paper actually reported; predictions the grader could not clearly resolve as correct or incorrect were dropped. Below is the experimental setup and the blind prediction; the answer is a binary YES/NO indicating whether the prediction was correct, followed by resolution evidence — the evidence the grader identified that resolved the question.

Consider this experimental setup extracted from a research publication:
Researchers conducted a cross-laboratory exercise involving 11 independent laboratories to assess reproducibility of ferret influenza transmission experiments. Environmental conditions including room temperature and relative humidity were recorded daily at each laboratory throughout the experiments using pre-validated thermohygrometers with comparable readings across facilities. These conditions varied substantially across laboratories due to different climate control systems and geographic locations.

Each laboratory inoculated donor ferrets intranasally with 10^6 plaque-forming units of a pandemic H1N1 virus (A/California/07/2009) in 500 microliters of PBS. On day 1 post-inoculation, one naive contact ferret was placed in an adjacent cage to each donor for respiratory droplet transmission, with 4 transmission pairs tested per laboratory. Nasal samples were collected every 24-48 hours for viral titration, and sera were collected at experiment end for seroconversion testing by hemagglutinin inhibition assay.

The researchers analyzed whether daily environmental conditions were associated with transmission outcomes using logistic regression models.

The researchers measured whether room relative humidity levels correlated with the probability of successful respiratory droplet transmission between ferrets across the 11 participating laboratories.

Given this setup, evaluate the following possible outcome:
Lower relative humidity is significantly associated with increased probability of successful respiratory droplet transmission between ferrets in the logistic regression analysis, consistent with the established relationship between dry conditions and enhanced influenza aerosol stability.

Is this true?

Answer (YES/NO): NO